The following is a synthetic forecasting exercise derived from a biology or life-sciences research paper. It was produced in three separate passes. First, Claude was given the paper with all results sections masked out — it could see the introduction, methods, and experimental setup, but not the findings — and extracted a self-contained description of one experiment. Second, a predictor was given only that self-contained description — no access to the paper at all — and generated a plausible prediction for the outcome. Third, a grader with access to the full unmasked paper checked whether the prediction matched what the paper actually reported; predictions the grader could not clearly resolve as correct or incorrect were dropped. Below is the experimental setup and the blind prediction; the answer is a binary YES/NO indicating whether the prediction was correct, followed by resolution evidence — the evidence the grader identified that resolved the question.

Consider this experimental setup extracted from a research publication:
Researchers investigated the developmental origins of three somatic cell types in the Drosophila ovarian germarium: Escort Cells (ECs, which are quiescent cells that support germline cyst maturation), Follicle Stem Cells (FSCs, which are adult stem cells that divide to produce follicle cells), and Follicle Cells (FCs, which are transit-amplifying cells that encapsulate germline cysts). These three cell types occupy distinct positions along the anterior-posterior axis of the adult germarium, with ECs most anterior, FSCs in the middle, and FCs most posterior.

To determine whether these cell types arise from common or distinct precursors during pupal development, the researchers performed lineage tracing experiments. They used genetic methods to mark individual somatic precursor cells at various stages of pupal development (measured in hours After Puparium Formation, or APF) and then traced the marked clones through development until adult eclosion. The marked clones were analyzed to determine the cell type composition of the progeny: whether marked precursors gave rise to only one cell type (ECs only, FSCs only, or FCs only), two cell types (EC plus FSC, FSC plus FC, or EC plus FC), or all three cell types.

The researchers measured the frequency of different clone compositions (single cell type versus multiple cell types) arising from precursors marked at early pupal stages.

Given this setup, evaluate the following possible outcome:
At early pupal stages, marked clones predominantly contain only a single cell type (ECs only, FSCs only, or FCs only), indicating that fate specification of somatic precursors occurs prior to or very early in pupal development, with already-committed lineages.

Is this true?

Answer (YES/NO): NO